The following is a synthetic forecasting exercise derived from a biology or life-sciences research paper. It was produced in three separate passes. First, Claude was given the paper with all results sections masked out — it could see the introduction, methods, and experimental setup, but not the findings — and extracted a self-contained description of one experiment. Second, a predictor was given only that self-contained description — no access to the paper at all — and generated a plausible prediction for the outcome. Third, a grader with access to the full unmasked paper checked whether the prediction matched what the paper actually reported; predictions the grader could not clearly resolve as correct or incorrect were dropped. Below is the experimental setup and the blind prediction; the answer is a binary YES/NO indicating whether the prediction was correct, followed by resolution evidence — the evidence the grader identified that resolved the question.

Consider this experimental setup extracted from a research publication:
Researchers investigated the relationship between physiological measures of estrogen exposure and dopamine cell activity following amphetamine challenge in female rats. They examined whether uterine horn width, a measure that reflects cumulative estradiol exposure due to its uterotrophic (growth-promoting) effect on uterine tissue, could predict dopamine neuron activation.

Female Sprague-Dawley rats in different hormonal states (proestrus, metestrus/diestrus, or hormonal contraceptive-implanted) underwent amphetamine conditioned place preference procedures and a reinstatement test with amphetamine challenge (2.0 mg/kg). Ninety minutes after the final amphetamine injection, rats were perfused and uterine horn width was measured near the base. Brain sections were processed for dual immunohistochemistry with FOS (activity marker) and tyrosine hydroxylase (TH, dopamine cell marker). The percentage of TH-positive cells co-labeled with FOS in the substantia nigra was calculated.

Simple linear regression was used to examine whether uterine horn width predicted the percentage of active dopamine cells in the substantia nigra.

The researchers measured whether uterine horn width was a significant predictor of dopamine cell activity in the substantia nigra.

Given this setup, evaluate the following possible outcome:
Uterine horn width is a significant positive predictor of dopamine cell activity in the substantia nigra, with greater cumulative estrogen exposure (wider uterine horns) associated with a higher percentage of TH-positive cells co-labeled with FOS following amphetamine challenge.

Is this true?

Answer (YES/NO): YES